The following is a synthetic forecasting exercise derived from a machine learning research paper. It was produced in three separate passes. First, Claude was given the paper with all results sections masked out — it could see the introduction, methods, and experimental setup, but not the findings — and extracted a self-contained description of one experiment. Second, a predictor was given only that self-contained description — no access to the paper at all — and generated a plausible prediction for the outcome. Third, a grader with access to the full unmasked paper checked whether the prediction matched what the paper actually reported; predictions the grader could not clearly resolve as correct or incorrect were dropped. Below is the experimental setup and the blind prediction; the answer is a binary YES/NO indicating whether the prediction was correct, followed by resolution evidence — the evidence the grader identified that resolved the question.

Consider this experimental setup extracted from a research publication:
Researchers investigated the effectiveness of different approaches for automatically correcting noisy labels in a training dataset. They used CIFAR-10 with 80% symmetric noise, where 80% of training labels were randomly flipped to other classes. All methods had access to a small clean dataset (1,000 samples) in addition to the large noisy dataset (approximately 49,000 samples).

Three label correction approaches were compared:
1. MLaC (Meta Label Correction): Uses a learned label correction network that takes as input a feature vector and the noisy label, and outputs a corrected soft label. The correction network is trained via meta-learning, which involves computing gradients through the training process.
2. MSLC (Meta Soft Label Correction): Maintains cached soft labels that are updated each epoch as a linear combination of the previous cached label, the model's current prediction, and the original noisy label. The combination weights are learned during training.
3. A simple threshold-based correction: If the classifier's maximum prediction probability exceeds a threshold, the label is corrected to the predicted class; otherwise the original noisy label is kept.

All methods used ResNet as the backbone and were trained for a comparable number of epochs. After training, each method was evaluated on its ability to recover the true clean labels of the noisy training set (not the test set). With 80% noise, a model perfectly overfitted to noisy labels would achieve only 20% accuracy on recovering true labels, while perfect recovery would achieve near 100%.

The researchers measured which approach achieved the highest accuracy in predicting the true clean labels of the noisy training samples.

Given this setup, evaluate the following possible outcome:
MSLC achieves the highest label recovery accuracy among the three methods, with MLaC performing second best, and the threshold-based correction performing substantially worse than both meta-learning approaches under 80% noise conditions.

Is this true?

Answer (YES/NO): NO